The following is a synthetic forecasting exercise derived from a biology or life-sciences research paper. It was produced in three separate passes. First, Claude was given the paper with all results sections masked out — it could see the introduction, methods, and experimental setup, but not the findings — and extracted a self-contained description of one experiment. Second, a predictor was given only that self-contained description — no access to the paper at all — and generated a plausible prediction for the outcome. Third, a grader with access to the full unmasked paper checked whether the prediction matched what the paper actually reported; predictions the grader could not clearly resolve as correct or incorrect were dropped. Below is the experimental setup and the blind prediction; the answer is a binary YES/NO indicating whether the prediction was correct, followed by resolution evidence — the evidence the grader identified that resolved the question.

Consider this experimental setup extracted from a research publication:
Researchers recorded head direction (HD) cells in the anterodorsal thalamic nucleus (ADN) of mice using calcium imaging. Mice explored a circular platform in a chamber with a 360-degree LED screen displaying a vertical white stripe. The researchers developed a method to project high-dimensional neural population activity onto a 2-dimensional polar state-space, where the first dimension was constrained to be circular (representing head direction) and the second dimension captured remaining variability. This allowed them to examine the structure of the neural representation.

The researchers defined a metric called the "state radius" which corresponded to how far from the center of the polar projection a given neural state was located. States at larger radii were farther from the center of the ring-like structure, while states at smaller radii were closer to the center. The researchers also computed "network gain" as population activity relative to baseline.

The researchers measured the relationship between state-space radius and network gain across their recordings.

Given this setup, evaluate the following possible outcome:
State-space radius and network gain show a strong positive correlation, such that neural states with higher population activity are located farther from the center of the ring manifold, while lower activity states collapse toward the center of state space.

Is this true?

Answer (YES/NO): YES